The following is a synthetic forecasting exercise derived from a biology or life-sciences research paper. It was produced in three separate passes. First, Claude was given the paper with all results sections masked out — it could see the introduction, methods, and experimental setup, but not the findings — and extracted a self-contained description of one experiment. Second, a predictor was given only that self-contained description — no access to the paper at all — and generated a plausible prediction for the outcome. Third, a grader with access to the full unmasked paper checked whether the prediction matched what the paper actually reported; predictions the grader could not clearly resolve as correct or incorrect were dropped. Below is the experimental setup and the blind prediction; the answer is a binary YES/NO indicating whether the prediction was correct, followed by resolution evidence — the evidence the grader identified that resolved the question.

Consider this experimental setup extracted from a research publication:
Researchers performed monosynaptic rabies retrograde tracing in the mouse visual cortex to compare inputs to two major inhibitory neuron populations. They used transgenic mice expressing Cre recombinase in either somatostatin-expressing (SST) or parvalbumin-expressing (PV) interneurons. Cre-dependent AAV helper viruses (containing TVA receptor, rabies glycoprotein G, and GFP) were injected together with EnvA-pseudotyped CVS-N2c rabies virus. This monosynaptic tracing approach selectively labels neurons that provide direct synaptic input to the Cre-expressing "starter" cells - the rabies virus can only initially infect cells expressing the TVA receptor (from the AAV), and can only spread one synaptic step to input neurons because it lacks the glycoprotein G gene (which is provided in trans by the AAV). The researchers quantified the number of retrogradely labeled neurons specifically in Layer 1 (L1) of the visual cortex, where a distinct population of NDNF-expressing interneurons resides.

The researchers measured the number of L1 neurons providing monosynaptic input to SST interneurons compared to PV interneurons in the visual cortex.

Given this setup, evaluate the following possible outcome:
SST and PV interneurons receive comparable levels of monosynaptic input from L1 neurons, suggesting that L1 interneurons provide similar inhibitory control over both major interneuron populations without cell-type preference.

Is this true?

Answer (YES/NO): NO